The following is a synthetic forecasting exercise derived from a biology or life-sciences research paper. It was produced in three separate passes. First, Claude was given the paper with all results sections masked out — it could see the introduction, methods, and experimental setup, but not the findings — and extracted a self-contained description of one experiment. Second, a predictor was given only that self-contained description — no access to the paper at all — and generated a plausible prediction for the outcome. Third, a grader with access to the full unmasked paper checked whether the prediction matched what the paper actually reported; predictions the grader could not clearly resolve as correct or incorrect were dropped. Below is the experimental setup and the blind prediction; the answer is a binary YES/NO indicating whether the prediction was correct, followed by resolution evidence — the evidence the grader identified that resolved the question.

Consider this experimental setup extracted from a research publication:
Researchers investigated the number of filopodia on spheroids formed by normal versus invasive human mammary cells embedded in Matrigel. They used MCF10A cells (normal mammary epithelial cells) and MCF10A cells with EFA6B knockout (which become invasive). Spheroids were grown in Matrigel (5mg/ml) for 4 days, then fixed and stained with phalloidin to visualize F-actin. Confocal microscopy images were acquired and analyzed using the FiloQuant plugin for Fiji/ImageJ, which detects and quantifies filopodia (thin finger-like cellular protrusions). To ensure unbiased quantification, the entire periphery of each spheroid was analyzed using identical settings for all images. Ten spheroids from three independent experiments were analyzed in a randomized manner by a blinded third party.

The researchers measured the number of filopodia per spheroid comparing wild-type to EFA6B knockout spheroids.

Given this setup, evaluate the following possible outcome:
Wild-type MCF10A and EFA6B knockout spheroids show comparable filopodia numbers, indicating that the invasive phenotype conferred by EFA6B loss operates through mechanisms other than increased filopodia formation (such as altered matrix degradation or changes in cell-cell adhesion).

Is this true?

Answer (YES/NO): NO